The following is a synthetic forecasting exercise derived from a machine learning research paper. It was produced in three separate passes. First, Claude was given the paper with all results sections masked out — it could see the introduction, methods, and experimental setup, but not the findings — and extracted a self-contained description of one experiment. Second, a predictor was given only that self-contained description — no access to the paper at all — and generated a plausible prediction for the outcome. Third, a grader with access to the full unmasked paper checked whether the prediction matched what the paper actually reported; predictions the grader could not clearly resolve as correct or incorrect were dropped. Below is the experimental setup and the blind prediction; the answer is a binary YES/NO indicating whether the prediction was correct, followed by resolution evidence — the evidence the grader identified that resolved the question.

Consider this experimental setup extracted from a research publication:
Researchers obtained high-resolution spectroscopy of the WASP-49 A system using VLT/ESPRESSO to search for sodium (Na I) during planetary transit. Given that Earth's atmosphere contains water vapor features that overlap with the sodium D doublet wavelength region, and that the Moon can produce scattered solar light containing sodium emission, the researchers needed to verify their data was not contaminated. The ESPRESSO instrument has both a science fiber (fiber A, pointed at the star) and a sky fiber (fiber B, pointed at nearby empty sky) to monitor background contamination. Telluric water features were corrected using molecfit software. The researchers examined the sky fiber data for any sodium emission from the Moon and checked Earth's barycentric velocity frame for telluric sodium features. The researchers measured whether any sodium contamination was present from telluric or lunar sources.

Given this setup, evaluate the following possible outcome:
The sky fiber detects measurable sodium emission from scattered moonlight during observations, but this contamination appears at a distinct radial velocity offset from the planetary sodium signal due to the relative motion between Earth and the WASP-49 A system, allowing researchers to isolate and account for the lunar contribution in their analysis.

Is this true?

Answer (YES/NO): NO